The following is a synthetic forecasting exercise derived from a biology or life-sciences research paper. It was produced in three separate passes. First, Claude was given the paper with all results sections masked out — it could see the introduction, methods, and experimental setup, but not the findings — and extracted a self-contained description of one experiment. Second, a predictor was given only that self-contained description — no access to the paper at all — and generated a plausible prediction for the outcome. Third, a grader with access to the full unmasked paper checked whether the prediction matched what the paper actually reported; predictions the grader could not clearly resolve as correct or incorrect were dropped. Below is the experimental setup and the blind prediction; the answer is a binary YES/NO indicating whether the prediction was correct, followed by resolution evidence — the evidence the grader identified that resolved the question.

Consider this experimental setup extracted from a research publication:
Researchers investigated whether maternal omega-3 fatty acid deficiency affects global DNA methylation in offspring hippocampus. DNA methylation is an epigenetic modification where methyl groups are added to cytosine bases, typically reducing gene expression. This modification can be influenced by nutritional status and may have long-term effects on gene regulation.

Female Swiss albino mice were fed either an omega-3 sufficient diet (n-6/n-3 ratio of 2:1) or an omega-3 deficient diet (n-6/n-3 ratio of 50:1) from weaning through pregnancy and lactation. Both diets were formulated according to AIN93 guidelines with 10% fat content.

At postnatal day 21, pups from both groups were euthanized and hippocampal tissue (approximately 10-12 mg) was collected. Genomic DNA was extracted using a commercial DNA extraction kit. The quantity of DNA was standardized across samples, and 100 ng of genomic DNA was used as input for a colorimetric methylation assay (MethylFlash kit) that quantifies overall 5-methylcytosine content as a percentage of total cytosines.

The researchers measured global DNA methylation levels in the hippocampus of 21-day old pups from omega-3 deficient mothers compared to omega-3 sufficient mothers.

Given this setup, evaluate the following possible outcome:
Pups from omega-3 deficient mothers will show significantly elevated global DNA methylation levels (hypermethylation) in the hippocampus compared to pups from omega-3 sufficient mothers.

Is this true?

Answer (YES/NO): NO